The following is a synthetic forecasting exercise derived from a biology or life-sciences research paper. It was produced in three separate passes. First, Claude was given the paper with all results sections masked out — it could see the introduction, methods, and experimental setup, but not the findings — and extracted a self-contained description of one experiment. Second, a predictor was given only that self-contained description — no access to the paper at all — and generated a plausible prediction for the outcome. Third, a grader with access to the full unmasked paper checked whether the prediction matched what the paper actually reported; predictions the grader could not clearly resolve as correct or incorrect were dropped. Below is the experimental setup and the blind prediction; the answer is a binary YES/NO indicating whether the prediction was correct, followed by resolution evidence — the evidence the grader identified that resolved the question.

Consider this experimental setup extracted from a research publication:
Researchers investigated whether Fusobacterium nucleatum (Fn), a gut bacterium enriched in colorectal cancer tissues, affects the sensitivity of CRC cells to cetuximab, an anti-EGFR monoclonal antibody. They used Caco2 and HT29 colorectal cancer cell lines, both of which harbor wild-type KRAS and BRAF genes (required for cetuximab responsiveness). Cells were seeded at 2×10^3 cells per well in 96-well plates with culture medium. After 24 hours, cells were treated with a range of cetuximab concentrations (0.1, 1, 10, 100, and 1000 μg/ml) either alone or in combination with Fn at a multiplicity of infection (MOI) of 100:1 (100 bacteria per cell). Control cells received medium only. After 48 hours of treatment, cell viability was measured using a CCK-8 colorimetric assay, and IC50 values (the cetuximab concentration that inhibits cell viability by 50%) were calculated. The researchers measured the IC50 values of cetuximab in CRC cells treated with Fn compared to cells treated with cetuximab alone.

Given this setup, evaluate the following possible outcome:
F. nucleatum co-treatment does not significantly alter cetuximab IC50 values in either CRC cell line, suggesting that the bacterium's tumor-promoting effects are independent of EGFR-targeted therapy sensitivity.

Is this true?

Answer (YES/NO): NO